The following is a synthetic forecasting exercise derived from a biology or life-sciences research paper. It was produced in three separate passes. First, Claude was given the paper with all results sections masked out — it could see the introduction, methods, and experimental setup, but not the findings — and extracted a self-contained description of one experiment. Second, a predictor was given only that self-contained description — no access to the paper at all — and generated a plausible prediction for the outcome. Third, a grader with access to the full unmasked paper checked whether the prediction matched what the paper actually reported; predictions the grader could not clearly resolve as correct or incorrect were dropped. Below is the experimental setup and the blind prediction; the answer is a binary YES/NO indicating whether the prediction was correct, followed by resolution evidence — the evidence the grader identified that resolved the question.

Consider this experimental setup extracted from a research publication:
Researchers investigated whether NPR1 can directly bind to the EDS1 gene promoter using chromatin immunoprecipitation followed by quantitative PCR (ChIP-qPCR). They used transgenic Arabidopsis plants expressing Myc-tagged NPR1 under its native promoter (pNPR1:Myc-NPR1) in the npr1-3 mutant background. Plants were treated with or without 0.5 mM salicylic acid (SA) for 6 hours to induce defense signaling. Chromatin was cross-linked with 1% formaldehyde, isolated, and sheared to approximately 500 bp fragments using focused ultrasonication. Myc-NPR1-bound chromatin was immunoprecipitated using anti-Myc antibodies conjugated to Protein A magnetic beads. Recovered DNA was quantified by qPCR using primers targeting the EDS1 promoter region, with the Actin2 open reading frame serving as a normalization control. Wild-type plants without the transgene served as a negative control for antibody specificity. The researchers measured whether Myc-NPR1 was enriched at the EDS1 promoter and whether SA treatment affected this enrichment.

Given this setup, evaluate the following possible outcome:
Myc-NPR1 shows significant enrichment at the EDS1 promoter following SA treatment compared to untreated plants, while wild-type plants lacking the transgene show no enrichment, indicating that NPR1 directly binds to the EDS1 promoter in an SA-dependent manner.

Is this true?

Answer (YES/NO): YES